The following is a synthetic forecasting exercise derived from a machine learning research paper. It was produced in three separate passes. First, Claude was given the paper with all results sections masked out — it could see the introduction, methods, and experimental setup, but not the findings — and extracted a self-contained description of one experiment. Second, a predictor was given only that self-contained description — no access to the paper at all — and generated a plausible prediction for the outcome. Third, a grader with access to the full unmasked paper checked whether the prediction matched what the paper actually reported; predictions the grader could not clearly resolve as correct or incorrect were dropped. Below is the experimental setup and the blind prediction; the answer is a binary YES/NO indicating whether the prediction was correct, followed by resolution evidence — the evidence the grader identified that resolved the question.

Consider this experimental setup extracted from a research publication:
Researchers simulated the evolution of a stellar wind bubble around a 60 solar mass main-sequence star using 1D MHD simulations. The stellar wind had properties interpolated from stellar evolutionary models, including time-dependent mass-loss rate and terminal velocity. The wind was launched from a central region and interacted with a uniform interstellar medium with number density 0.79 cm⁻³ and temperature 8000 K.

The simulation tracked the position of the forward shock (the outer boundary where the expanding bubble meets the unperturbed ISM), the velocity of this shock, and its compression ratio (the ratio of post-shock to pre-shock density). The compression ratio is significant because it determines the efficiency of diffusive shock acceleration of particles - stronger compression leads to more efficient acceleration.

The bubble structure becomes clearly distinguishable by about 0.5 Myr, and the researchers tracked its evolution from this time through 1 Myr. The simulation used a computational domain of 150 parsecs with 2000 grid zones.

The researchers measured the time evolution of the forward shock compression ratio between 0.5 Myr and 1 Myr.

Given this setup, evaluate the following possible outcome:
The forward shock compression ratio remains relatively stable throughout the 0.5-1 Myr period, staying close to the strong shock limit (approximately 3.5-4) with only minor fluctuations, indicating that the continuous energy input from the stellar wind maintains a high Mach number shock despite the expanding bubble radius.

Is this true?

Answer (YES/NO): NO